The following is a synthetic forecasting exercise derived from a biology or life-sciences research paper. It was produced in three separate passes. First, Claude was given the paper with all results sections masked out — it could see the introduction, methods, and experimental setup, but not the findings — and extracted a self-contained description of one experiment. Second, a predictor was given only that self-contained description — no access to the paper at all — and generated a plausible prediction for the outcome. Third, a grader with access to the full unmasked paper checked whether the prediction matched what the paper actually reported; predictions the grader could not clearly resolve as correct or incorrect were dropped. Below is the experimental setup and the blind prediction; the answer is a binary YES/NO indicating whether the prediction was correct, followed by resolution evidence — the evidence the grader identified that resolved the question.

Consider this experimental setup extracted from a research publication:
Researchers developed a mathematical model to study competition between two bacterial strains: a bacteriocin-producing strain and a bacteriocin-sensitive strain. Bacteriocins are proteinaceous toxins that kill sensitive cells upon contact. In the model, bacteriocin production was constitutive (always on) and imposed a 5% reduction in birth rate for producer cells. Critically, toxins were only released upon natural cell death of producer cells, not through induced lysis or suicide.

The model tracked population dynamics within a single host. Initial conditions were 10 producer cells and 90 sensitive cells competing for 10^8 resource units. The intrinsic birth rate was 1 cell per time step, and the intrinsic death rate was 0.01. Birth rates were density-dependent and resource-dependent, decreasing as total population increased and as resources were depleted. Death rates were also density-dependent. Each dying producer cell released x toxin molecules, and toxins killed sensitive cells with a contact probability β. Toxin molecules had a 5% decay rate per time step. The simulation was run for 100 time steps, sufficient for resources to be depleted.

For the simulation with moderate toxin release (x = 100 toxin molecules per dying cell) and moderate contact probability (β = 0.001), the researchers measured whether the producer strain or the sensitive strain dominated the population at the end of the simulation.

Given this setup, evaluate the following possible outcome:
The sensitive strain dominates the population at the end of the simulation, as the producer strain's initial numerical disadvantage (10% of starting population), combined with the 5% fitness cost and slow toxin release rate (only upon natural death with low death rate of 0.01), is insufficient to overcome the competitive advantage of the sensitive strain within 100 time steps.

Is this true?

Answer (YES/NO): NO